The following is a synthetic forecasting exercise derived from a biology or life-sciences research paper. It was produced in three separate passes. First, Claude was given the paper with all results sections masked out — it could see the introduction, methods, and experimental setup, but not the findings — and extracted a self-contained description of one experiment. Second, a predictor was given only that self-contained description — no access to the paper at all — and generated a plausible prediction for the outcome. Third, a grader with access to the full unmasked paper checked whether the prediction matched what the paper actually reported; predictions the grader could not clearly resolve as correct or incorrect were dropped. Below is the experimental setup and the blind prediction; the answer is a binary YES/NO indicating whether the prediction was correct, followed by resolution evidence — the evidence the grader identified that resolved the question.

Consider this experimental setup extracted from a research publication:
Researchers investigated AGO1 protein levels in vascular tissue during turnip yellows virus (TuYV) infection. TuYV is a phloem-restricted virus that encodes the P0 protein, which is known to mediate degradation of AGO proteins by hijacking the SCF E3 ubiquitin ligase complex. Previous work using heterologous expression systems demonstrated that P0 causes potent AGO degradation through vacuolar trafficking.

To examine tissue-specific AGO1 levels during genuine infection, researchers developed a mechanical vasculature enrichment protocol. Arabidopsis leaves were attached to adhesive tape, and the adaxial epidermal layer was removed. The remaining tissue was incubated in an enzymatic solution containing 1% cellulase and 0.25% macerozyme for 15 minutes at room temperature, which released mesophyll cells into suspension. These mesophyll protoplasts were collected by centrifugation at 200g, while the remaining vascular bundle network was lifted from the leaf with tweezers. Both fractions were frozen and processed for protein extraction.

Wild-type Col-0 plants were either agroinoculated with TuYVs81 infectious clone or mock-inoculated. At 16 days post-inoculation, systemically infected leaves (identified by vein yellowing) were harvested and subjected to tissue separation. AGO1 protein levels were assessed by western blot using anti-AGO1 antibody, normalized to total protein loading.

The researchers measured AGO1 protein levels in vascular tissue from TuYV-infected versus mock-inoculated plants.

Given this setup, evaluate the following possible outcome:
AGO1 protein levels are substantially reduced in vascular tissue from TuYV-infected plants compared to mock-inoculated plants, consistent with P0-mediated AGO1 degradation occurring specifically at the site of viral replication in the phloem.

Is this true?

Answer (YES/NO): NO